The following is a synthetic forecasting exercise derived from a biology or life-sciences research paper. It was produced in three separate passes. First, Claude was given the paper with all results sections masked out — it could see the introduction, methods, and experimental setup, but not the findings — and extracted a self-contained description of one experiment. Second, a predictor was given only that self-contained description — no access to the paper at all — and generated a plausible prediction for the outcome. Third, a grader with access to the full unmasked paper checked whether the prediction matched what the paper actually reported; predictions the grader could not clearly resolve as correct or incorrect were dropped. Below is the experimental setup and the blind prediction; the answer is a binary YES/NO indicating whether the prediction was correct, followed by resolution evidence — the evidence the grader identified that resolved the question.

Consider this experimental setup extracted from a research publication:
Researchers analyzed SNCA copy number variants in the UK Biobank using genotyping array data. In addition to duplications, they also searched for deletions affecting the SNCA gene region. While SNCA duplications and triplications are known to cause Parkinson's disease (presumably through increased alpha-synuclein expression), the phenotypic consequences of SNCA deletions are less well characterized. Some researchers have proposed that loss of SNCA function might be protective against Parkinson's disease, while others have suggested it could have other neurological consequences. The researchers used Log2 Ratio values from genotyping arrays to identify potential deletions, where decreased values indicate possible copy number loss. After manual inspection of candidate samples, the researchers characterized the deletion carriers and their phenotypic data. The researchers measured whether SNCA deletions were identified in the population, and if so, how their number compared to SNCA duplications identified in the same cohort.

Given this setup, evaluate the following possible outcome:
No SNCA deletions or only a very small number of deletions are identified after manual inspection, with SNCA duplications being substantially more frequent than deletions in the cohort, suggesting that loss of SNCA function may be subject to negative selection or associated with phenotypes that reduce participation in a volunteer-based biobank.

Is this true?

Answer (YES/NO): NO